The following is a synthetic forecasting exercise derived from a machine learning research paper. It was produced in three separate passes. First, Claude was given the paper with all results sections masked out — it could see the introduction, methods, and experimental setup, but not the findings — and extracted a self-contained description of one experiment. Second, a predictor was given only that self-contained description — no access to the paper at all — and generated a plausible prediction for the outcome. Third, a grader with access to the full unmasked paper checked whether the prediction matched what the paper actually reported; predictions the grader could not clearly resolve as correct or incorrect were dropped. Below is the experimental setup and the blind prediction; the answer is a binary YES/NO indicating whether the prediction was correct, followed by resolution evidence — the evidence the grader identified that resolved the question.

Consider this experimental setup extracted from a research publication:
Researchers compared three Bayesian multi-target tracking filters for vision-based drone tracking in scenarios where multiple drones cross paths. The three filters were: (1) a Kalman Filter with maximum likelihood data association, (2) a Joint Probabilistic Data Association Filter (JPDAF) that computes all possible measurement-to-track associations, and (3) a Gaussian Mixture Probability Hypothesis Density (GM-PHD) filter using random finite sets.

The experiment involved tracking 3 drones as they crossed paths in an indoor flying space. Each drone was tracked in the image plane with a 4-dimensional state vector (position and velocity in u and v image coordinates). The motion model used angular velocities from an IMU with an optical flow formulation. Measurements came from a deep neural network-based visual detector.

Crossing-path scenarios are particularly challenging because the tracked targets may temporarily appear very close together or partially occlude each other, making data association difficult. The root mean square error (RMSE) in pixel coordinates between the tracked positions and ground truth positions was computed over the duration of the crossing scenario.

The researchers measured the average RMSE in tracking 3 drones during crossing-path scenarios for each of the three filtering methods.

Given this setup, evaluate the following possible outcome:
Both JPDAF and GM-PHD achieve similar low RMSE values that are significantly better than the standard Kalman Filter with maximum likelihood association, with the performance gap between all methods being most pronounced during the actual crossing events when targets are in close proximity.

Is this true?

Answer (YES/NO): NO